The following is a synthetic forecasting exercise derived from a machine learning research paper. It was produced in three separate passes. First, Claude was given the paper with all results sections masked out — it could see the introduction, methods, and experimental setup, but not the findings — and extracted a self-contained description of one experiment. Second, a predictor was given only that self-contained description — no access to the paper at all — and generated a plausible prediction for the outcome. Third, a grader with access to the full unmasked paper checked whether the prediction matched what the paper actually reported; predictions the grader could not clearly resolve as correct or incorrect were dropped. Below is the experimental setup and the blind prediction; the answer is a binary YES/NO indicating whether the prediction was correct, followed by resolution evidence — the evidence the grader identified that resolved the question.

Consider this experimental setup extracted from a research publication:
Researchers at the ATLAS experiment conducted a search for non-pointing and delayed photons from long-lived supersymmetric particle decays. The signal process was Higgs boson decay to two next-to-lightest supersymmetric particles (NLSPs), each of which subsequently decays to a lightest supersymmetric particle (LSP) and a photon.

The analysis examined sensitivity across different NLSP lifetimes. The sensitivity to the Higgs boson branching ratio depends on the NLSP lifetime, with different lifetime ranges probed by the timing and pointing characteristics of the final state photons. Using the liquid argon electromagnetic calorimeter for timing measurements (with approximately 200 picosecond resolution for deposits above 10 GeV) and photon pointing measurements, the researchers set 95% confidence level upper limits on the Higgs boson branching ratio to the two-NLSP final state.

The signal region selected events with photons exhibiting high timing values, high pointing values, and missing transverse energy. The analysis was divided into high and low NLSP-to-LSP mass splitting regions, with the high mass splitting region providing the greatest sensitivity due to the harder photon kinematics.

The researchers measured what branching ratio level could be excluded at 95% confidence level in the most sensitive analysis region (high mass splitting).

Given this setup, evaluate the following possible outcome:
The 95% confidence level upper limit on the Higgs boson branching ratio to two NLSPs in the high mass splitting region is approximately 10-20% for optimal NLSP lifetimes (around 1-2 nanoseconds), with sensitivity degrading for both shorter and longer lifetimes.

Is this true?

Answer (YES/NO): NO